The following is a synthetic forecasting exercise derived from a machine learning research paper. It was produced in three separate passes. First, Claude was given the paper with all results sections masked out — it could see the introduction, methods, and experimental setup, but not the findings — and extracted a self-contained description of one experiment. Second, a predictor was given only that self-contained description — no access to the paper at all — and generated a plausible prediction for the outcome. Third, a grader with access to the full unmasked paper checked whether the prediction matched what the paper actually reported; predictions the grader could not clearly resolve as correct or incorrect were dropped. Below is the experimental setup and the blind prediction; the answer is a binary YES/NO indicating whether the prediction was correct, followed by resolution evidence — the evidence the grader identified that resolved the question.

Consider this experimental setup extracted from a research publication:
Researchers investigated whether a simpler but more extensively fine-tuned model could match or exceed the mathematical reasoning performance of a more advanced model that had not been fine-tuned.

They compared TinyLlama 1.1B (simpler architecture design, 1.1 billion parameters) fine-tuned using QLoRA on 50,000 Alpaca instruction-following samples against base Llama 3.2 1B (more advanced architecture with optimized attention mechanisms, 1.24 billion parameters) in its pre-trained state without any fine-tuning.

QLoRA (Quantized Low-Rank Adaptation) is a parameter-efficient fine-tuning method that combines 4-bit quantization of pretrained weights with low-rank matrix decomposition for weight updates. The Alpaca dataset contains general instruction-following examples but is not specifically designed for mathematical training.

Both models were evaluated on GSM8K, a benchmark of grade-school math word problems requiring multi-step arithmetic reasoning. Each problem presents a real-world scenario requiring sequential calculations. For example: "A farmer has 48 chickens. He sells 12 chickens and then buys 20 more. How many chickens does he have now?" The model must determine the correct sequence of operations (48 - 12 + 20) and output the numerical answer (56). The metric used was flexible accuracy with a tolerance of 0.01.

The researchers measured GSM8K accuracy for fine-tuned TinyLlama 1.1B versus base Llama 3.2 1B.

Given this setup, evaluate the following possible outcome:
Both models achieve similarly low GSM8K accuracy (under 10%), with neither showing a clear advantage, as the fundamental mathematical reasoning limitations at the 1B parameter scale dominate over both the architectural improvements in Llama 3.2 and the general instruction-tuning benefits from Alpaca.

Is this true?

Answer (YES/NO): NO